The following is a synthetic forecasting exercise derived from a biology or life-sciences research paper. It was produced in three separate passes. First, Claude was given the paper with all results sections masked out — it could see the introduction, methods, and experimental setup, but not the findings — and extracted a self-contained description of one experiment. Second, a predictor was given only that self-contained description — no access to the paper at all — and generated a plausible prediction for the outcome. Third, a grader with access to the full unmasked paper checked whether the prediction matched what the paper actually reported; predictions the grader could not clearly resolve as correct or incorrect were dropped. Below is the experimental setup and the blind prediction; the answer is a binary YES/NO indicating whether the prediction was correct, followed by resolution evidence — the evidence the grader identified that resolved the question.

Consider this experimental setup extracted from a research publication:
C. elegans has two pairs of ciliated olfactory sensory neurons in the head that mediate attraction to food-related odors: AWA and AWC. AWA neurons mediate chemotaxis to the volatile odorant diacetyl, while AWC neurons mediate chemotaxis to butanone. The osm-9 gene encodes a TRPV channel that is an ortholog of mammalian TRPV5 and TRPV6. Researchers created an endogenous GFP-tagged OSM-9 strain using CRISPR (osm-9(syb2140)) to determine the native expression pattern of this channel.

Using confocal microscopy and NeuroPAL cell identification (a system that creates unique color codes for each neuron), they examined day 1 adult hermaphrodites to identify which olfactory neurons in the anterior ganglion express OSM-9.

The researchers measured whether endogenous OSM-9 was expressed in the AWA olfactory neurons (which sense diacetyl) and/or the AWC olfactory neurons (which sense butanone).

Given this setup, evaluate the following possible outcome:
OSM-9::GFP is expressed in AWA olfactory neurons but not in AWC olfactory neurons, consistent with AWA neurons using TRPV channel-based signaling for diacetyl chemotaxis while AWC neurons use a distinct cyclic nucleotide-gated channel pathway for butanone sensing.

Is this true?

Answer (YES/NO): YES